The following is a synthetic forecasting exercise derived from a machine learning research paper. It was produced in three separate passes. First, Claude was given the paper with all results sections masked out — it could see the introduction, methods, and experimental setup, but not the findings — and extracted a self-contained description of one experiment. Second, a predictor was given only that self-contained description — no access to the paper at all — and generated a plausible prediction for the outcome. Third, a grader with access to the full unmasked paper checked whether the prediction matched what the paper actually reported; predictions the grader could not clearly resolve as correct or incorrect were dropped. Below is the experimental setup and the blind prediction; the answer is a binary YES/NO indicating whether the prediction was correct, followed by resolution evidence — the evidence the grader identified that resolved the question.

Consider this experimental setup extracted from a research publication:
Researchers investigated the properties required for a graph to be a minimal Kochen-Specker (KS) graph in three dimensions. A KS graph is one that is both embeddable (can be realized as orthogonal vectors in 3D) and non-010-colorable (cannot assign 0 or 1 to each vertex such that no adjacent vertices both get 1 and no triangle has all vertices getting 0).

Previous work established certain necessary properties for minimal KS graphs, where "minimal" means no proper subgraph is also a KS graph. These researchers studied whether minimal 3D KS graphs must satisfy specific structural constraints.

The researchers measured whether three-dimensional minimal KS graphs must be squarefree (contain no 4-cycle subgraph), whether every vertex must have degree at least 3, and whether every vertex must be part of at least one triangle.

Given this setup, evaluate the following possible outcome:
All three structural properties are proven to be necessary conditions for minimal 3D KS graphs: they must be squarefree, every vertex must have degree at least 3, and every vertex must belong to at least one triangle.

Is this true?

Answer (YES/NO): YES